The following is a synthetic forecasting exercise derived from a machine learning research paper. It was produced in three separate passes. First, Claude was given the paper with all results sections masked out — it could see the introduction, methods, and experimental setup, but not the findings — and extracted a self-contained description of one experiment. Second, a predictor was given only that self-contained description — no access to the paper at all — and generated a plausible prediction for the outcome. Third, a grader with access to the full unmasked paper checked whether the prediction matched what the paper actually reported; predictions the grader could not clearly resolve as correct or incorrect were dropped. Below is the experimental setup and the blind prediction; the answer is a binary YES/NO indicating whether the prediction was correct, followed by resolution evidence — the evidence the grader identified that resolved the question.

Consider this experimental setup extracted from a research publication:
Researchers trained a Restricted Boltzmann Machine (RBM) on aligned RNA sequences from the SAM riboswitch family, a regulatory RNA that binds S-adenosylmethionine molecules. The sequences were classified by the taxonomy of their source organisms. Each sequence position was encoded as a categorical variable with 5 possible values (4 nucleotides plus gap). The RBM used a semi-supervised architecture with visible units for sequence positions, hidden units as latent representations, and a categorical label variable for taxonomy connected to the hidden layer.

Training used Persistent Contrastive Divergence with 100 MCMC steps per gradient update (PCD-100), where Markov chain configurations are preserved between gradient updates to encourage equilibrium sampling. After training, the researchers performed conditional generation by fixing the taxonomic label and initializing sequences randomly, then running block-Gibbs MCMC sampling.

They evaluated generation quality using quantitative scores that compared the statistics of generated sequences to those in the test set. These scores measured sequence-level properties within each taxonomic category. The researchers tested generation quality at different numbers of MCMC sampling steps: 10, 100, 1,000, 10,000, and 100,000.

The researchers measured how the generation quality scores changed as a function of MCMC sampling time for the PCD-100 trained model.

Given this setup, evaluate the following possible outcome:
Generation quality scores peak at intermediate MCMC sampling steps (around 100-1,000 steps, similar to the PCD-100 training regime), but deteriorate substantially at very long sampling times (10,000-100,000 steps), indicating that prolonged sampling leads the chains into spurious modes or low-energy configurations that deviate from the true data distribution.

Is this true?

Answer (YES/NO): NO